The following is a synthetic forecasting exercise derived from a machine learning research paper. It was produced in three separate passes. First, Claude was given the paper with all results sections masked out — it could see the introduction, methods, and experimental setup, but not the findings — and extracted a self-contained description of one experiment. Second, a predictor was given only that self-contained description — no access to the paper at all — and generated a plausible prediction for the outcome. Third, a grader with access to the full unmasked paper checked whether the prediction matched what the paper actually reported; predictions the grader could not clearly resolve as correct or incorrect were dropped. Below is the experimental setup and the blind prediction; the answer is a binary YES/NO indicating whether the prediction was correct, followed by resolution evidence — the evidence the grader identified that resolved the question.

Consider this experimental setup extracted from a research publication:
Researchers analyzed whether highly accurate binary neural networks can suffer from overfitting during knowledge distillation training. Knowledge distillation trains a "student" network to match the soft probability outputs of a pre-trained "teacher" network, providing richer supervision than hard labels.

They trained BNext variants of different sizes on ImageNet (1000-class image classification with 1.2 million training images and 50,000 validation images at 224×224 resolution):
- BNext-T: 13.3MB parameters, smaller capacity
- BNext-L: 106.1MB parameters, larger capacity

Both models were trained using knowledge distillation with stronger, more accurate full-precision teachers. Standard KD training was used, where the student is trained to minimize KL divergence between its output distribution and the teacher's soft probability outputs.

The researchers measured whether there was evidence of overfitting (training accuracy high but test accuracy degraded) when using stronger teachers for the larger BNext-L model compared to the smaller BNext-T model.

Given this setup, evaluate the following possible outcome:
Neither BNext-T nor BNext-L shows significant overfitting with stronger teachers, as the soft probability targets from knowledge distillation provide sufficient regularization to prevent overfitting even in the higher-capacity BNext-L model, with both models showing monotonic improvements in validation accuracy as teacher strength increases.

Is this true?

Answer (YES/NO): NO